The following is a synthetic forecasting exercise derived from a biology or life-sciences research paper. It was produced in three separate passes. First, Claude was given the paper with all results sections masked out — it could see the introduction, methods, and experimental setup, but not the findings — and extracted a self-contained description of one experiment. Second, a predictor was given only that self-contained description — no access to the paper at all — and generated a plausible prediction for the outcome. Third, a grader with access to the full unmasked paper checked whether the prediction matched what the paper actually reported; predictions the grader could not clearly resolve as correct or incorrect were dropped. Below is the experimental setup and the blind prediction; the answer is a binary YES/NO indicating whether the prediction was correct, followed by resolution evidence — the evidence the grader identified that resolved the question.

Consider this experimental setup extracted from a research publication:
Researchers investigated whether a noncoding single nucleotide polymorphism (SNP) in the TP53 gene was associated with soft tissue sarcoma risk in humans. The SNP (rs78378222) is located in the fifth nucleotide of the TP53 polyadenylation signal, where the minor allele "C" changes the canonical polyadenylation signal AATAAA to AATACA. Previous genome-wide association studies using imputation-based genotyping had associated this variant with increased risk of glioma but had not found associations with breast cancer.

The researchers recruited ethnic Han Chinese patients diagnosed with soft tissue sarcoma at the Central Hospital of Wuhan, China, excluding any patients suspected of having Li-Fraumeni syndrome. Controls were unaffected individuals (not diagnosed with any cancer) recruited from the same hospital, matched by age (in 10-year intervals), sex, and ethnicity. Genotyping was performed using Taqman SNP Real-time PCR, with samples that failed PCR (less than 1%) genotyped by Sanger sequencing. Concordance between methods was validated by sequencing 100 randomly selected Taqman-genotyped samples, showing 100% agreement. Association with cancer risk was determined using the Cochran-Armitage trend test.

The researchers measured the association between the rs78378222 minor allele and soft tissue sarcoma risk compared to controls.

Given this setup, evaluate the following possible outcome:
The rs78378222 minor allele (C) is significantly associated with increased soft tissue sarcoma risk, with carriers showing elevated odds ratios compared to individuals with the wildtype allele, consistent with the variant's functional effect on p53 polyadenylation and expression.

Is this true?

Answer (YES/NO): YES